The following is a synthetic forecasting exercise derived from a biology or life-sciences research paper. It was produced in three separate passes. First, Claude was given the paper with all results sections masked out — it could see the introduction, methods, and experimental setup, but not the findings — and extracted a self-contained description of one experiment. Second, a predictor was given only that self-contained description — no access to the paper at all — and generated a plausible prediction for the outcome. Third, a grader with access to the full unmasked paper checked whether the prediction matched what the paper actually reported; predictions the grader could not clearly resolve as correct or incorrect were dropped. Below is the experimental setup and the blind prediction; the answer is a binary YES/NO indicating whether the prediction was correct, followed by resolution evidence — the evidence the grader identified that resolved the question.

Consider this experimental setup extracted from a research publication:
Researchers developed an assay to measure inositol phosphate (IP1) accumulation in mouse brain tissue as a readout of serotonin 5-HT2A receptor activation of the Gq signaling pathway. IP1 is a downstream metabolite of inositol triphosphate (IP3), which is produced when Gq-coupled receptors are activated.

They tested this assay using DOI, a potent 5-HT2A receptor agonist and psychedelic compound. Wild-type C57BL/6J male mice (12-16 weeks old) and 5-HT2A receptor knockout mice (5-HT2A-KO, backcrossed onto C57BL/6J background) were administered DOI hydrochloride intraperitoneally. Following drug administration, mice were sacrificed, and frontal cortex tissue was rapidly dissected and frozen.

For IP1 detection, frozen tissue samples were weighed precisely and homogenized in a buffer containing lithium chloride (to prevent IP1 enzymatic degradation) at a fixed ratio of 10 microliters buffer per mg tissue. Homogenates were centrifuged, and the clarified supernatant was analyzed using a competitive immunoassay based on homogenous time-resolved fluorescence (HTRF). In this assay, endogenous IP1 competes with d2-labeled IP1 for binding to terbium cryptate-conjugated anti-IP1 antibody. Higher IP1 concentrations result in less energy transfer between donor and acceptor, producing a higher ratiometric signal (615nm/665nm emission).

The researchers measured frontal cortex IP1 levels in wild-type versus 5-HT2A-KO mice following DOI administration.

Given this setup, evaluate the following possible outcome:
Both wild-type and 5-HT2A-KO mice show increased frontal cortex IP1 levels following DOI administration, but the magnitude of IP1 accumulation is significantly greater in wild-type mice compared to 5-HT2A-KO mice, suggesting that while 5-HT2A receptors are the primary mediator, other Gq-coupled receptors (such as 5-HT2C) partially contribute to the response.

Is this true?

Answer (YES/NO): NO